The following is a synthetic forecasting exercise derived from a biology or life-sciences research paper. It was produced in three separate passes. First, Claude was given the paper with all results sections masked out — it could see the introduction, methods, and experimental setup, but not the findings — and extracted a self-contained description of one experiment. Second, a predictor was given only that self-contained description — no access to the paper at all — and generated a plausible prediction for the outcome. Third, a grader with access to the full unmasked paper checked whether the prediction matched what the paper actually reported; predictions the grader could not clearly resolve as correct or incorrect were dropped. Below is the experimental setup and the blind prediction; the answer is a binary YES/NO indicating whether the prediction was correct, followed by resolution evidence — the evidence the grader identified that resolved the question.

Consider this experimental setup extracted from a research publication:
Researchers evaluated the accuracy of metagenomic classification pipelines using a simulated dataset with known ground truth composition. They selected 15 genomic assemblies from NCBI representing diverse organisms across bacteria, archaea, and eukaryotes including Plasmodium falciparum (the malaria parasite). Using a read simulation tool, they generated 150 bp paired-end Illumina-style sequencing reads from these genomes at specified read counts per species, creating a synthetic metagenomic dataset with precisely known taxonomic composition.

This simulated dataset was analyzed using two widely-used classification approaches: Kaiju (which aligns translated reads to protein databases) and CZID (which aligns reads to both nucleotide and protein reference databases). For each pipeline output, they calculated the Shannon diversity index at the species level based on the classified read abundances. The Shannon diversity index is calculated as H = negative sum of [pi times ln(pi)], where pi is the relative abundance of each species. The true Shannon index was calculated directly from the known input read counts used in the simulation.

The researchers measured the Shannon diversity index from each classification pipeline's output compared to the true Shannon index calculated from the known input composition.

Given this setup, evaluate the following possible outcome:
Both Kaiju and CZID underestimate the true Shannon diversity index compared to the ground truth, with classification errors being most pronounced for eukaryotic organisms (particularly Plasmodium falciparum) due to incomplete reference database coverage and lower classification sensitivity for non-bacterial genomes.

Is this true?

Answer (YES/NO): NO